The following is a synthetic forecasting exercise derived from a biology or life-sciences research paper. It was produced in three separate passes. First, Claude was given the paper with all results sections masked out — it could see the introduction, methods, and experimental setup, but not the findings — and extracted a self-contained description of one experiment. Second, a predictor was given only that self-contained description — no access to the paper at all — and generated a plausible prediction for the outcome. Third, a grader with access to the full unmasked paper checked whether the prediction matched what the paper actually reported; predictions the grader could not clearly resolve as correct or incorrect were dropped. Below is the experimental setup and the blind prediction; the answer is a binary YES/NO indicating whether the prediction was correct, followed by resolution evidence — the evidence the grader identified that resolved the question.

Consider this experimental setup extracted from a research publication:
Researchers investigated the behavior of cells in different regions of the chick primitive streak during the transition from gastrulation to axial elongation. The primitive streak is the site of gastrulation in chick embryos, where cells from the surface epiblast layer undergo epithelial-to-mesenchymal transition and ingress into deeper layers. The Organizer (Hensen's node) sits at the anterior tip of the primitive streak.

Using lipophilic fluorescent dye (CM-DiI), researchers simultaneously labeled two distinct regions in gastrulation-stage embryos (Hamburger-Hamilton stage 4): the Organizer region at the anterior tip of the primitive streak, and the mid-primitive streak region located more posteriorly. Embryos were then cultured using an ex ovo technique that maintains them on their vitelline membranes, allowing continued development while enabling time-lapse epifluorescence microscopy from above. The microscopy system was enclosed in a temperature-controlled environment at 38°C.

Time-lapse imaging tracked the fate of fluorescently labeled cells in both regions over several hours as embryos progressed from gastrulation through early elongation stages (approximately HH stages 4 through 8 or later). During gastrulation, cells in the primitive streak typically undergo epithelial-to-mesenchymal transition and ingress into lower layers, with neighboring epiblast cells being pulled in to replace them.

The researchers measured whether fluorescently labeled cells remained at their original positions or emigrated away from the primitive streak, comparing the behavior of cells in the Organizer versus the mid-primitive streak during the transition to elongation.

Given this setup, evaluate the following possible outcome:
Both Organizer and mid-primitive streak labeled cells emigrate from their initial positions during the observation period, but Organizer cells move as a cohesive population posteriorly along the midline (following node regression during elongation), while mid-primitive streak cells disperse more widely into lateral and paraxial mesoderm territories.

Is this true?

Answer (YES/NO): NO